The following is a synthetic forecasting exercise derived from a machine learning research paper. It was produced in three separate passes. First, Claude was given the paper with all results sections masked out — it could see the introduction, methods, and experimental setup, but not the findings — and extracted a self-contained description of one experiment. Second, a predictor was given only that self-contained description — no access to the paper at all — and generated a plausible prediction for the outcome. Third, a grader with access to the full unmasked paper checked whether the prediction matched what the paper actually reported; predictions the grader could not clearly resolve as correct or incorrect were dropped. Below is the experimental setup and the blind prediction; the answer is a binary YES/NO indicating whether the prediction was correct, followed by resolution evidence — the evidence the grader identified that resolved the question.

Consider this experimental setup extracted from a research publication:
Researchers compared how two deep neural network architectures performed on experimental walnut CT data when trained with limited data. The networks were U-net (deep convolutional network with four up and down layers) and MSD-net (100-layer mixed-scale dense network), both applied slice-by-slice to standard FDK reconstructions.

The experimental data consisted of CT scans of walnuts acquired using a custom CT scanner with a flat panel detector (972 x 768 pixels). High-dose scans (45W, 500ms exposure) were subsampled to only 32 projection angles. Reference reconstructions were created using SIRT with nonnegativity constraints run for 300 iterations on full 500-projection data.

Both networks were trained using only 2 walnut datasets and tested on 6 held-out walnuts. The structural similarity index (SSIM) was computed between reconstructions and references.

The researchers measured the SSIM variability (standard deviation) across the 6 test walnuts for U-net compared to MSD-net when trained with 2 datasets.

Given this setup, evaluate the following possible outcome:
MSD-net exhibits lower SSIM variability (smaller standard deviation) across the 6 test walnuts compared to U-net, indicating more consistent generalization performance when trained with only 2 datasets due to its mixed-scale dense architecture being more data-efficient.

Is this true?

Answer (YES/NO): YES